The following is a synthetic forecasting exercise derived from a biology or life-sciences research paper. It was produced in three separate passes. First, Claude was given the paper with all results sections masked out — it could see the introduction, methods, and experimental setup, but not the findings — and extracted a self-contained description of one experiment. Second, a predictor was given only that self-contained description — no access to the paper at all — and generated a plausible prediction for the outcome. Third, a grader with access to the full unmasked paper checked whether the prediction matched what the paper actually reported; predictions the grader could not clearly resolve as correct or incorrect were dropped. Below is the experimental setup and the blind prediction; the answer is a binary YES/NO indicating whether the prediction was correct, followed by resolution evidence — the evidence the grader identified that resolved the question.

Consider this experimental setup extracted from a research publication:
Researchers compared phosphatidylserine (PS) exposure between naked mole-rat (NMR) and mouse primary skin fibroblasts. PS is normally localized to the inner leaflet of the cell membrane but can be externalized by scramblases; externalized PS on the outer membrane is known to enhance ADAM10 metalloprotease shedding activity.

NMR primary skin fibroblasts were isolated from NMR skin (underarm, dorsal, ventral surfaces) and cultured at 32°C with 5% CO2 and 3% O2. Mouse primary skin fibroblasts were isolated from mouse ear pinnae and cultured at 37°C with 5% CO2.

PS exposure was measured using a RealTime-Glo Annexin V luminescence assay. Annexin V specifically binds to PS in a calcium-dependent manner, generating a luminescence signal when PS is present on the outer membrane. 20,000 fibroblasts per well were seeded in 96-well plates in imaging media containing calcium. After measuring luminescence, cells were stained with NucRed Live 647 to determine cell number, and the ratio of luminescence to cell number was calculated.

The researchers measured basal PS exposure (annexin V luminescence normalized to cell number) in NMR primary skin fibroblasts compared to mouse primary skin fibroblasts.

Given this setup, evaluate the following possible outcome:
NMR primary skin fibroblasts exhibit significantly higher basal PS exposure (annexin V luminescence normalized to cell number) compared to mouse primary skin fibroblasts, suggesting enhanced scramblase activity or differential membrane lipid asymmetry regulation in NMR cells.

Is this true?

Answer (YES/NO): NO